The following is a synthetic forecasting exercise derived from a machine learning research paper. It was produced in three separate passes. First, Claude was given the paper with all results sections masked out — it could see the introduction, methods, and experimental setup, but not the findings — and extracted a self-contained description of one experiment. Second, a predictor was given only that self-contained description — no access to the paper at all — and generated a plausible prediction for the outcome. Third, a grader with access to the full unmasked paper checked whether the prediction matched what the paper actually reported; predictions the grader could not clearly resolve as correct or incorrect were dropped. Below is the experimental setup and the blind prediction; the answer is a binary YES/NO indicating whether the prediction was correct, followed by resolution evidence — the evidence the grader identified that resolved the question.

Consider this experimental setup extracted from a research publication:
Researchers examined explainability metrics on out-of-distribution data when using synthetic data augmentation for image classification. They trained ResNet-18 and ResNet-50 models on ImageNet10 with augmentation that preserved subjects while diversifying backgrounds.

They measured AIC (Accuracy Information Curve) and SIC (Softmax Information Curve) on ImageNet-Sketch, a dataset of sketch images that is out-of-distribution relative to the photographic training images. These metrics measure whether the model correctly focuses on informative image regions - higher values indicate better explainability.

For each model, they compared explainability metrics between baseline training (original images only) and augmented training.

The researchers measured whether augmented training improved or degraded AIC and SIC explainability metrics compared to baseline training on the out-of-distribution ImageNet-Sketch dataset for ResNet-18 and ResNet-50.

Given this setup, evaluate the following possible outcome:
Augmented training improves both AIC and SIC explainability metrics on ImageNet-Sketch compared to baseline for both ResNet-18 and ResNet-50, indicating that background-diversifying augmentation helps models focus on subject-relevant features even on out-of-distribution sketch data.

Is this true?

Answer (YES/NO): NO